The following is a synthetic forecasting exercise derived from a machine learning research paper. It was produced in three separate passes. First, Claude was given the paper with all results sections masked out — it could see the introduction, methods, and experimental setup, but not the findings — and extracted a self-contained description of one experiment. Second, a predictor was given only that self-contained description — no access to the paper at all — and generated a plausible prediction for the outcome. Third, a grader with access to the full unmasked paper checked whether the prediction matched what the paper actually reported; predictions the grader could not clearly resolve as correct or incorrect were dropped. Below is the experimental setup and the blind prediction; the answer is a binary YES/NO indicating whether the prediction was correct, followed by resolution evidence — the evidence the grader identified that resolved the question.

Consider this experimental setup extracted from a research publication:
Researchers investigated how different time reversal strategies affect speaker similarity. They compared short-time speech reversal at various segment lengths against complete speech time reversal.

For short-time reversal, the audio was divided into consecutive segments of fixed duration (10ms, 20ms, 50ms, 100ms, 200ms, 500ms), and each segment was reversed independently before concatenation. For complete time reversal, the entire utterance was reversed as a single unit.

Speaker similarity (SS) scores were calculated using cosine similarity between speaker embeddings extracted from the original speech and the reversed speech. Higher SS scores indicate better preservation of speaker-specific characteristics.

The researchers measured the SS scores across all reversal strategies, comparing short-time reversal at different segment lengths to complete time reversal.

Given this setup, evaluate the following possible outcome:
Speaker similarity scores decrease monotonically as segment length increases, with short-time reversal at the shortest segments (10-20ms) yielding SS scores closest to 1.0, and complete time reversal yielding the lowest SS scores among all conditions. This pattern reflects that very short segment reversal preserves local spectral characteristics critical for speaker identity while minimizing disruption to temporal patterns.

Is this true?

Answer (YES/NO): NO